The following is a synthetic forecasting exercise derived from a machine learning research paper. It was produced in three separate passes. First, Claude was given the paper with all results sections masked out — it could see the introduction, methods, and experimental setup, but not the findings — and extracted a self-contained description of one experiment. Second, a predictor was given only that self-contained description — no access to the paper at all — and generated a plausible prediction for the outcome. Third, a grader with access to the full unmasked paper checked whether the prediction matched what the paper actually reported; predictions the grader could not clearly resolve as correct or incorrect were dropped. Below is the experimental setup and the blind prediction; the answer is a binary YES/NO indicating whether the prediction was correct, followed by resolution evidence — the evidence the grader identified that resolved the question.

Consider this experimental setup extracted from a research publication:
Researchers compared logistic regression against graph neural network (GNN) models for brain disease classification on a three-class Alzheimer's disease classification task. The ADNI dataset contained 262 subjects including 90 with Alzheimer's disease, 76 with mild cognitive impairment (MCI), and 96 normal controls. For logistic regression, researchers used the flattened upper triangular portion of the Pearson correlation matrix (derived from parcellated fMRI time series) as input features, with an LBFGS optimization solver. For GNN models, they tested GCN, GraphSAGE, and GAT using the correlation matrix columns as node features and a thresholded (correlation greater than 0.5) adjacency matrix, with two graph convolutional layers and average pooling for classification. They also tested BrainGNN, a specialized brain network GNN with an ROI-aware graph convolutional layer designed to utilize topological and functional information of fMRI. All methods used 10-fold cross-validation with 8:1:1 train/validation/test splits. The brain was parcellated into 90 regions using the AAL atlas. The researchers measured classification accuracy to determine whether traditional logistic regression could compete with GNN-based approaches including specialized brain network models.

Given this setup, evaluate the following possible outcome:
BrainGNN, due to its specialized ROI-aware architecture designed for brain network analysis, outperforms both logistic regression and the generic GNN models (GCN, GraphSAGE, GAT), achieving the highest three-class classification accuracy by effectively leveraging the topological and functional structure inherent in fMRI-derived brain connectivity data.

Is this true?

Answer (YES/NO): NO